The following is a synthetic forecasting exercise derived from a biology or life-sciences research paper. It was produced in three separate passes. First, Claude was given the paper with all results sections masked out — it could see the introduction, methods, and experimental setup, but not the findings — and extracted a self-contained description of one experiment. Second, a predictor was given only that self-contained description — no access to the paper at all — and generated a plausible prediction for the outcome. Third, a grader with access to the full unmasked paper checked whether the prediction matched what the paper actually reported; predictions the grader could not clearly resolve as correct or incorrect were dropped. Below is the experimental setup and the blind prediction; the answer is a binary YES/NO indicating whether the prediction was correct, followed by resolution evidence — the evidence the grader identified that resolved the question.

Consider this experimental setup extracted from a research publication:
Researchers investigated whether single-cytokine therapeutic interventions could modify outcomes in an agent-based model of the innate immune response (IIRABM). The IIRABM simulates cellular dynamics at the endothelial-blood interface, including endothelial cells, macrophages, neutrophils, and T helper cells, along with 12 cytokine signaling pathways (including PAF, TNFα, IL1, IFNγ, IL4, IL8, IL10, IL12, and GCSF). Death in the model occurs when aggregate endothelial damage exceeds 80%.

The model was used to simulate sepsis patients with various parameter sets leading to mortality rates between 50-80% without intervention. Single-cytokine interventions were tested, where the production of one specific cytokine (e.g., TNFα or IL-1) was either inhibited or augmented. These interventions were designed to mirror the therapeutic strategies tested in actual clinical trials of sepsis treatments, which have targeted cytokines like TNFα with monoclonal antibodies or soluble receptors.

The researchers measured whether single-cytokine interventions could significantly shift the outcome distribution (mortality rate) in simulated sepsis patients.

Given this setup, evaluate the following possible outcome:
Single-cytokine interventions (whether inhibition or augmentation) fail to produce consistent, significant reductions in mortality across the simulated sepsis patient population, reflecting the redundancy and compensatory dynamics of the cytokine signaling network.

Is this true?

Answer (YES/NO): YES